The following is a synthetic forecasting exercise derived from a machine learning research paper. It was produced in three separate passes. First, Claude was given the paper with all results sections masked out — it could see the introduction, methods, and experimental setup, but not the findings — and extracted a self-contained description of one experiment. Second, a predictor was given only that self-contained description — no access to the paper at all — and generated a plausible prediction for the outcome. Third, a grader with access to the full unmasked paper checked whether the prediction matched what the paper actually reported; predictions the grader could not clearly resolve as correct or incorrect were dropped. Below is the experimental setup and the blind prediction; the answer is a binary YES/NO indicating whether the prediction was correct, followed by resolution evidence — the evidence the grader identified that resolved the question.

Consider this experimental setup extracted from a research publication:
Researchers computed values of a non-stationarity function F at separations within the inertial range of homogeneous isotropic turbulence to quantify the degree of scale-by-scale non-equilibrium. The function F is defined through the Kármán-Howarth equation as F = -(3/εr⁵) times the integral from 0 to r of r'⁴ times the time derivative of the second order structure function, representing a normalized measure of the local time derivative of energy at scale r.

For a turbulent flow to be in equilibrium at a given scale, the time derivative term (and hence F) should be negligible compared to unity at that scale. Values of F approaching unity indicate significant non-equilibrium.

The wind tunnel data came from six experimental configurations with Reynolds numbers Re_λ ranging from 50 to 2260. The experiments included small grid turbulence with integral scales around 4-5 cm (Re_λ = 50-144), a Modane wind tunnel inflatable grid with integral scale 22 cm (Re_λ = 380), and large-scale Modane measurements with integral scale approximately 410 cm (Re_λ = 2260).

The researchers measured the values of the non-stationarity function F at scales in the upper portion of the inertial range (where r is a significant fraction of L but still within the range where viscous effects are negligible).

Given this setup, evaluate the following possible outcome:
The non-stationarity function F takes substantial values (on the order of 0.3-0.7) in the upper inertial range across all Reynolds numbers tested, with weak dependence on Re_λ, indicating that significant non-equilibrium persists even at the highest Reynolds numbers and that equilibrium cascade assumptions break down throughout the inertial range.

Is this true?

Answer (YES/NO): YES